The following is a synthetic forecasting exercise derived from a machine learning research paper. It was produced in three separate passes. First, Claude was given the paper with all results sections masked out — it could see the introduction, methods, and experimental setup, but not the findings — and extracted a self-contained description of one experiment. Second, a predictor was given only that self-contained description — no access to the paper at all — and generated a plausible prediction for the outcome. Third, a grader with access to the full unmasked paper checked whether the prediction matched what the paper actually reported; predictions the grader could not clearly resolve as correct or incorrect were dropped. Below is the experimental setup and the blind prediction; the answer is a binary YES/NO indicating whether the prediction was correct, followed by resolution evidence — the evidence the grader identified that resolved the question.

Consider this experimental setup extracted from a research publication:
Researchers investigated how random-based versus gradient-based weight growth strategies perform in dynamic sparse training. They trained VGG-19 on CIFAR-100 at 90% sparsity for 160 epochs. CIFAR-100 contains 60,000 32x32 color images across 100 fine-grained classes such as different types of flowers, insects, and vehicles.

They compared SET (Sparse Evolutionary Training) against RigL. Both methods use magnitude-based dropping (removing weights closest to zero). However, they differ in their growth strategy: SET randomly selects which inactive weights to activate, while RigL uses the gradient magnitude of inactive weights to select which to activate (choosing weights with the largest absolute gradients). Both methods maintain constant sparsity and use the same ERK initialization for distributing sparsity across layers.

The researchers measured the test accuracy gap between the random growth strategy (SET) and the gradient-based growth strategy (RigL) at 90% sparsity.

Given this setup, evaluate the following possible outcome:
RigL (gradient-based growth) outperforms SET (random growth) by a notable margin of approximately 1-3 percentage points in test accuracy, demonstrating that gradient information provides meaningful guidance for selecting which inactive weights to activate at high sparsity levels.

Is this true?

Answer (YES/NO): NO